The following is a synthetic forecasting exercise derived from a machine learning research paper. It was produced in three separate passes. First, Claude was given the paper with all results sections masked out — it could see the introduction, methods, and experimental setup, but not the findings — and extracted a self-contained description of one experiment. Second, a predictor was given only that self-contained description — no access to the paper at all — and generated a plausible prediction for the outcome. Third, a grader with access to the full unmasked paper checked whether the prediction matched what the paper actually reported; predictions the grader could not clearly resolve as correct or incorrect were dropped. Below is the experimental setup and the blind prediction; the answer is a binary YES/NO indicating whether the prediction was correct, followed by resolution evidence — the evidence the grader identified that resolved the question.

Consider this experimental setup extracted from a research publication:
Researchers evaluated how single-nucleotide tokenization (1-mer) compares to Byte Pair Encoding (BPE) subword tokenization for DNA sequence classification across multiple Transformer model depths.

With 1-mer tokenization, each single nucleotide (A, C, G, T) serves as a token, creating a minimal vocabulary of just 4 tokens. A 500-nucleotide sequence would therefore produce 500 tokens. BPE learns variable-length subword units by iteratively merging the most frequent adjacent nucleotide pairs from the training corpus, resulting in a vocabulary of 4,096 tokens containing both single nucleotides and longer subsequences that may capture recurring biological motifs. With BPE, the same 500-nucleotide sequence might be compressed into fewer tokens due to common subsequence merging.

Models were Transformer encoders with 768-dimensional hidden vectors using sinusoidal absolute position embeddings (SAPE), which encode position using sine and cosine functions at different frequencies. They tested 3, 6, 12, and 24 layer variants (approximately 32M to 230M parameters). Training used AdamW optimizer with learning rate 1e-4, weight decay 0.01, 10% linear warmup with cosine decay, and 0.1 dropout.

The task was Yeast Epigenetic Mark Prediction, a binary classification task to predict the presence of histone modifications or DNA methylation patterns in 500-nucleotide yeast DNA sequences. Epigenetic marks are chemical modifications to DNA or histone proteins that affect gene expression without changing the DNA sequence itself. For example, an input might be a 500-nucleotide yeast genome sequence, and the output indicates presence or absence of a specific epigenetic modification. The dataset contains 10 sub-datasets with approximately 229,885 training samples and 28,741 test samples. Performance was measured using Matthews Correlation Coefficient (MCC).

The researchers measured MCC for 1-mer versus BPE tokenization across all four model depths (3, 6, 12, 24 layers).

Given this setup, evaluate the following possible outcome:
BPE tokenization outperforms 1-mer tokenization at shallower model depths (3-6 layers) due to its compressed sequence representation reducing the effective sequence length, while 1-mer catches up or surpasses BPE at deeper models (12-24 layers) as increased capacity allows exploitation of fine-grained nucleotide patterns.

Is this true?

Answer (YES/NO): NO